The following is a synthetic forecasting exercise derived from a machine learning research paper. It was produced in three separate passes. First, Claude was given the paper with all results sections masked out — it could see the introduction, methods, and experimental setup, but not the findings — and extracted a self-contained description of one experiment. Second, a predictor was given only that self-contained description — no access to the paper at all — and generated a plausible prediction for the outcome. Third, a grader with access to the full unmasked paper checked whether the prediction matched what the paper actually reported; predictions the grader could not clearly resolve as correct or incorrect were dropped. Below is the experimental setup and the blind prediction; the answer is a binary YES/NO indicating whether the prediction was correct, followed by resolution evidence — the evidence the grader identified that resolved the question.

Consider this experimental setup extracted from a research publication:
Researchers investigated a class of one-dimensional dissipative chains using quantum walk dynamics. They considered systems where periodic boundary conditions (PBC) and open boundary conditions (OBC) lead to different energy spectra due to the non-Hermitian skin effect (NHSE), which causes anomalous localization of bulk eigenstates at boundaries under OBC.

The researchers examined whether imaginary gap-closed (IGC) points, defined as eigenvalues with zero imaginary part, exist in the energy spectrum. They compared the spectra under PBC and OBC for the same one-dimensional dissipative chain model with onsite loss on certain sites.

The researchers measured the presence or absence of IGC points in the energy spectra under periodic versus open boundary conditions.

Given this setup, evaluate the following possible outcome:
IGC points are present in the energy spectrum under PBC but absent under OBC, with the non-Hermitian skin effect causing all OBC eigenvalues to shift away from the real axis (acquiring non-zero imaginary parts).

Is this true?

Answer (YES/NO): YES